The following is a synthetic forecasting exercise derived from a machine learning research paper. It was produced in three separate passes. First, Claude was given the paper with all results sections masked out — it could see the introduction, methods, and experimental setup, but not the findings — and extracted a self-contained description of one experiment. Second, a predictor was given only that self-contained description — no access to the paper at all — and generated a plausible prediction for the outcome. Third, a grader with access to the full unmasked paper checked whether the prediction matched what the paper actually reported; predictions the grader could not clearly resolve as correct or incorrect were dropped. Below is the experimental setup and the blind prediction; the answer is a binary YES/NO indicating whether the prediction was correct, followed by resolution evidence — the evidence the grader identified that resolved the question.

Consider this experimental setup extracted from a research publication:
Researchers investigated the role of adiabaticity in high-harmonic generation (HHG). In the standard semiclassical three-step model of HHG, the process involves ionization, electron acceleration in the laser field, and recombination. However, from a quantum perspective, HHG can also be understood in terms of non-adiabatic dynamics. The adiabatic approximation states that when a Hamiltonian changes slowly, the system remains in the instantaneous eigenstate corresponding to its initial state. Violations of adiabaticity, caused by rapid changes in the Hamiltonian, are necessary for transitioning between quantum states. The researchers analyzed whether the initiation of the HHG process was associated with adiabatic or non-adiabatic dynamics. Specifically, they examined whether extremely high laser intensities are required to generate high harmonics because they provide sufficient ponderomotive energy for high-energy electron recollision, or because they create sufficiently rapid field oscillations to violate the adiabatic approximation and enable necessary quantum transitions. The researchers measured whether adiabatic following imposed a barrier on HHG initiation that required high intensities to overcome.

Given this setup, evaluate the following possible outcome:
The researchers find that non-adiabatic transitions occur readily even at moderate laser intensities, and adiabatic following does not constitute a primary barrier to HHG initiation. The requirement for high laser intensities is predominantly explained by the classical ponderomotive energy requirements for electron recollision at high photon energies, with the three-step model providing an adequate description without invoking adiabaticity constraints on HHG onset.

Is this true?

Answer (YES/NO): NO